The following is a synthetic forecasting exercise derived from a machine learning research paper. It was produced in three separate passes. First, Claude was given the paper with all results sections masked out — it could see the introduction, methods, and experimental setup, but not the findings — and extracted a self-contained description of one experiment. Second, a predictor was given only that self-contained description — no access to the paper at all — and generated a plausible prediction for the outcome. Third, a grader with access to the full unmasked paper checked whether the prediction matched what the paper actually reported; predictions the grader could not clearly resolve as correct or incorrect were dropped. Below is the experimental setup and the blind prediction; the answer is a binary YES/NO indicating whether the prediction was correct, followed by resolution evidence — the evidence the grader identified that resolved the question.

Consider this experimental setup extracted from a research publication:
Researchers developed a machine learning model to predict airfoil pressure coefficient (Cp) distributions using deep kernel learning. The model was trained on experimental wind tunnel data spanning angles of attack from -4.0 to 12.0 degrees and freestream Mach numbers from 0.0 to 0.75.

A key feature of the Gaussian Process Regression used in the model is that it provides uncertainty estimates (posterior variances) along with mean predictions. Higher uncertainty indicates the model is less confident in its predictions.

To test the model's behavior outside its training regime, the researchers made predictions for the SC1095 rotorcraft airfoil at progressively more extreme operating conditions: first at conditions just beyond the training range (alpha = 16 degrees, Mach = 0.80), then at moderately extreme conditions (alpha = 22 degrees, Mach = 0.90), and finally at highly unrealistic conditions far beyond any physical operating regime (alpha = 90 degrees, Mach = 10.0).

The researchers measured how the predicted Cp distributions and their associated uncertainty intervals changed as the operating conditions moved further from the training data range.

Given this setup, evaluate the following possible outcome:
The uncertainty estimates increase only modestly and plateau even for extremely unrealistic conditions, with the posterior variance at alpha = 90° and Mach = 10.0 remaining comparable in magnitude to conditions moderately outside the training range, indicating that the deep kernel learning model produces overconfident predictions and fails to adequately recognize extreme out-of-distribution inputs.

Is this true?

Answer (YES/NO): NO